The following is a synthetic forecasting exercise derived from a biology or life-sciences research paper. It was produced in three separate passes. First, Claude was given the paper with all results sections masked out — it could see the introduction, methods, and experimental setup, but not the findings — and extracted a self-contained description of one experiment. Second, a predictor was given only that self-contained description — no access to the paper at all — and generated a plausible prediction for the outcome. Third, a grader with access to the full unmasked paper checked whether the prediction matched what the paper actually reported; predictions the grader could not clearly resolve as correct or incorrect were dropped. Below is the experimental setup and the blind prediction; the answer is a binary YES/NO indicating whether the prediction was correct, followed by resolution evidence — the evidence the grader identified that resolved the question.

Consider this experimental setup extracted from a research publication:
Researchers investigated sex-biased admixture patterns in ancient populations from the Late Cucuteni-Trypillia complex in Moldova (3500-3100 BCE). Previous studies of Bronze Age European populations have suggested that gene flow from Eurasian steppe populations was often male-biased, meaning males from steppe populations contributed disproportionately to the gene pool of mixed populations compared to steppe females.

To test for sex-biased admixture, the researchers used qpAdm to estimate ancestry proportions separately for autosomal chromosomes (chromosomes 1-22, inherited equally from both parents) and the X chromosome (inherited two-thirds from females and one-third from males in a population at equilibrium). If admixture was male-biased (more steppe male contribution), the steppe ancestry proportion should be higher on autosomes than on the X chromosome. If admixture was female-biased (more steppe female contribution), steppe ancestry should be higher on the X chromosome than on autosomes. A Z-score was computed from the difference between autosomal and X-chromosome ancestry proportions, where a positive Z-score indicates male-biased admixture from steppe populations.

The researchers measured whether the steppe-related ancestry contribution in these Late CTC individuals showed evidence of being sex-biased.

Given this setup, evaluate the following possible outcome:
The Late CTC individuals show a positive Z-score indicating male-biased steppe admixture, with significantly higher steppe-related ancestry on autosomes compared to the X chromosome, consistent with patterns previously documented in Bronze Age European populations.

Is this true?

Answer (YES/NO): NO